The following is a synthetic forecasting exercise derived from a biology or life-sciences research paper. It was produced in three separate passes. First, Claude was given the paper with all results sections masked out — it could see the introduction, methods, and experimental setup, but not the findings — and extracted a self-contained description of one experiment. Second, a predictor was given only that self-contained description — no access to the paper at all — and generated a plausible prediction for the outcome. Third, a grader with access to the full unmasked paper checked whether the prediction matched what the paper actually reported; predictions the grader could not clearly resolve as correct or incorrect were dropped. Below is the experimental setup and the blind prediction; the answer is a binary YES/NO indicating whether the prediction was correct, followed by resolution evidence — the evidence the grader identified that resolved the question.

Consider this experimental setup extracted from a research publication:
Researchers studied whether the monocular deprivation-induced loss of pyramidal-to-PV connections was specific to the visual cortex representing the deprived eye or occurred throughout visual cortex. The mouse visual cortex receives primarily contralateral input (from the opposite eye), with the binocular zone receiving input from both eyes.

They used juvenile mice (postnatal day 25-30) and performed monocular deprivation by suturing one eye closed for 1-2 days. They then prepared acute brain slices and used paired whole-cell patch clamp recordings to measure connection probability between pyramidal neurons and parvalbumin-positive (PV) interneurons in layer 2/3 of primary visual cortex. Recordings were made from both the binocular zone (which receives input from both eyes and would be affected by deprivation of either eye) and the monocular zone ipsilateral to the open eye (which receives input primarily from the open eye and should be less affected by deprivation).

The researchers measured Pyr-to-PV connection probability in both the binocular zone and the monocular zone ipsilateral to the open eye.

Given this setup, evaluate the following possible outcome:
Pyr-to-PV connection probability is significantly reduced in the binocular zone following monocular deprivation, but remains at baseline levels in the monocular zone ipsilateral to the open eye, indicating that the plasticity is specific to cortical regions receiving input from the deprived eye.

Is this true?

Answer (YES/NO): YES